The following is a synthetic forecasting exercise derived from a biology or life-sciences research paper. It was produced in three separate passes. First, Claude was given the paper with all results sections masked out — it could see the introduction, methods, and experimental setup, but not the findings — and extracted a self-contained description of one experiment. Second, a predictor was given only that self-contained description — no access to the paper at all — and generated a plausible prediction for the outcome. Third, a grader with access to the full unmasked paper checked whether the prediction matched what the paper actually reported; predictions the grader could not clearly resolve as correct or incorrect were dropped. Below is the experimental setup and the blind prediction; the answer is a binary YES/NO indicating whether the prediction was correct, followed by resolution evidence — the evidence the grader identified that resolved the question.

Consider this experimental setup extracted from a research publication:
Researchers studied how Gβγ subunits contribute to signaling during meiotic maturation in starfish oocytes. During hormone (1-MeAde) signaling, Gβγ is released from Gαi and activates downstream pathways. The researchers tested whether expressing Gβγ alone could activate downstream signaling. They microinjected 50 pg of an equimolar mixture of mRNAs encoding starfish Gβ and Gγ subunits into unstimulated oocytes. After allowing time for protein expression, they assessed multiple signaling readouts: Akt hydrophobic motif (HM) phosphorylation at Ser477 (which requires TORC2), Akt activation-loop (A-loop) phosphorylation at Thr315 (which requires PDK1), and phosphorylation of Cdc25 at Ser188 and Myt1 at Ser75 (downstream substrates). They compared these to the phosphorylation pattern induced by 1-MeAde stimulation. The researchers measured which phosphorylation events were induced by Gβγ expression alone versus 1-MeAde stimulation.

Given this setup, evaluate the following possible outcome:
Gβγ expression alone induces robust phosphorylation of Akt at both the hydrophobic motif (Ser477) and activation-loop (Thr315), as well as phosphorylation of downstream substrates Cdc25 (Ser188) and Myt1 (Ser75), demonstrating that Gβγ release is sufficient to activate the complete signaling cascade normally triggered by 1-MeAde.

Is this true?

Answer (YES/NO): NO